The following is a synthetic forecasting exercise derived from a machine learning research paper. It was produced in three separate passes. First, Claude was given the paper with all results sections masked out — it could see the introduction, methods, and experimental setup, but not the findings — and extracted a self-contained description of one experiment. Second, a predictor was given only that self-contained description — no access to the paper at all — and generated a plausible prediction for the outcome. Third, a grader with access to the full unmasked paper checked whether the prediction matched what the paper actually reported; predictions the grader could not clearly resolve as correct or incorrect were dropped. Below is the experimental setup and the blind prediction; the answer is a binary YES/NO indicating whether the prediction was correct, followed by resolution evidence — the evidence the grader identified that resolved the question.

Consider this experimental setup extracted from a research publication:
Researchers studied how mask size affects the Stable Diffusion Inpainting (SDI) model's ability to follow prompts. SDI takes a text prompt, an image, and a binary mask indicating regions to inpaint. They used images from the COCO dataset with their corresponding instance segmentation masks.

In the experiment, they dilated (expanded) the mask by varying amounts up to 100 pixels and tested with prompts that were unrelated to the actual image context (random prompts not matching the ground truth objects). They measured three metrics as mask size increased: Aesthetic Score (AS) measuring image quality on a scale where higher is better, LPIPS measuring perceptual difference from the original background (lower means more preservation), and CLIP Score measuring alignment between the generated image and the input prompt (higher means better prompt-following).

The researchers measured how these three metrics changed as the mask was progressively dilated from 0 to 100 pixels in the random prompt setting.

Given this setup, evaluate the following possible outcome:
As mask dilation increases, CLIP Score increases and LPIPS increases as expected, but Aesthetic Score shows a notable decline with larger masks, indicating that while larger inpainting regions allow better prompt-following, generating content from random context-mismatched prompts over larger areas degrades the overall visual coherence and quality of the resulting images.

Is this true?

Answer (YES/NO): NO